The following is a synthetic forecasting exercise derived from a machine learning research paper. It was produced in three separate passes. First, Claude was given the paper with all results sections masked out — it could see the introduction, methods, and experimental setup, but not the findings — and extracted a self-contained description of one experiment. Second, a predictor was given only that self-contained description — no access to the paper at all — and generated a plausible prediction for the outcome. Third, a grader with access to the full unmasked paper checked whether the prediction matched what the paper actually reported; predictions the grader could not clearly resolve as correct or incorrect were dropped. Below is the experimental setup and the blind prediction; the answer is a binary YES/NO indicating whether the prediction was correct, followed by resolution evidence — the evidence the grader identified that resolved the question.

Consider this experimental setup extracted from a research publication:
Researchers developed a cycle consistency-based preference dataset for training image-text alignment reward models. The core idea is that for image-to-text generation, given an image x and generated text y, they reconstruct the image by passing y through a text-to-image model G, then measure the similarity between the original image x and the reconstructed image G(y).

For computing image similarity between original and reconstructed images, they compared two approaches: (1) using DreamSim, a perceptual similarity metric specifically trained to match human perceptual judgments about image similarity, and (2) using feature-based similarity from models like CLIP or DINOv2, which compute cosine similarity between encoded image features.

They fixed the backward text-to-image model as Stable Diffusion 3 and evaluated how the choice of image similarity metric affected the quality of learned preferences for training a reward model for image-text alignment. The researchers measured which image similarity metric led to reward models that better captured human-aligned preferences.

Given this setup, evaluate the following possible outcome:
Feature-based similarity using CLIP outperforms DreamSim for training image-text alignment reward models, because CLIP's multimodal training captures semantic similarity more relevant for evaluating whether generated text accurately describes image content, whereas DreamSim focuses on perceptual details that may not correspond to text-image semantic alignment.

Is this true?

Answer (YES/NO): NO